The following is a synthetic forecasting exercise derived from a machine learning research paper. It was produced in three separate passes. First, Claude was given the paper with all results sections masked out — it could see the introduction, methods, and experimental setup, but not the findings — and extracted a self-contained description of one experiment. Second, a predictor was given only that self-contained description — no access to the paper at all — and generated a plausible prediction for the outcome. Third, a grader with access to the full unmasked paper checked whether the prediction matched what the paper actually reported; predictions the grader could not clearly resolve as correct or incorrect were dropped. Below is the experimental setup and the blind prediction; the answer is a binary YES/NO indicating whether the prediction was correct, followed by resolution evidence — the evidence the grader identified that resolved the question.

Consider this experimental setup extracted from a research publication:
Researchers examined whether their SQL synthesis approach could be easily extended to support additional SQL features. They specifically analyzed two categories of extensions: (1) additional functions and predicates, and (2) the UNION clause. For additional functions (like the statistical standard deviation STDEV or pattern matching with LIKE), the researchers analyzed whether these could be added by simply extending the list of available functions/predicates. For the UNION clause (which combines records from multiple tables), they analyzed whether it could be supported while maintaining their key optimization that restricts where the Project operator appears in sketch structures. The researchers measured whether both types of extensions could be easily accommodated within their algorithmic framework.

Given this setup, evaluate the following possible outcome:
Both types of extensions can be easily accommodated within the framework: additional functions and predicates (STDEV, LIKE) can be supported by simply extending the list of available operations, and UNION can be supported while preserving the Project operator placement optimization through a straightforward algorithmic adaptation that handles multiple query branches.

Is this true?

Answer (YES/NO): NO